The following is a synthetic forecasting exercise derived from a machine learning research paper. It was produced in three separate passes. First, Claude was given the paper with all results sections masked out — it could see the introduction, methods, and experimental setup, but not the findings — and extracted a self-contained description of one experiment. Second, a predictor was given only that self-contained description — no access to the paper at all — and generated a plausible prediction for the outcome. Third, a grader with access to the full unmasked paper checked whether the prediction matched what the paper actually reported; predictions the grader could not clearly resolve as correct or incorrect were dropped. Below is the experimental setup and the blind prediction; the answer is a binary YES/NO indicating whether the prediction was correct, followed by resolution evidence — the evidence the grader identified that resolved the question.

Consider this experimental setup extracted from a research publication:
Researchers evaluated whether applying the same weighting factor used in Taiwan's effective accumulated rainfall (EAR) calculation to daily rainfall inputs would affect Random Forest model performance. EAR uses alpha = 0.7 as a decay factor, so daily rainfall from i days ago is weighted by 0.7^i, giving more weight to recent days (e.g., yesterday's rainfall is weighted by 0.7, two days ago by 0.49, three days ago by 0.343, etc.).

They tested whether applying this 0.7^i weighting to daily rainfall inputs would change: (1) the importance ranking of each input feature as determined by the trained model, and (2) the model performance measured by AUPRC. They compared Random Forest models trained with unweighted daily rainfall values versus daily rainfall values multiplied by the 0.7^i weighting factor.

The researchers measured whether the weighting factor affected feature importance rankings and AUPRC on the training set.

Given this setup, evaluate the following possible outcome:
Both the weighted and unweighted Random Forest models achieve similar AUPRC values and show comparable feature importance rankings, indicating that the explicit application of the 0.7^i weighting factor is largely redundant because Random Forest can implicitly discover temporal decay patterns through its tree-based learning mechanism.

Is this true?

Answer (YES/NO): NO